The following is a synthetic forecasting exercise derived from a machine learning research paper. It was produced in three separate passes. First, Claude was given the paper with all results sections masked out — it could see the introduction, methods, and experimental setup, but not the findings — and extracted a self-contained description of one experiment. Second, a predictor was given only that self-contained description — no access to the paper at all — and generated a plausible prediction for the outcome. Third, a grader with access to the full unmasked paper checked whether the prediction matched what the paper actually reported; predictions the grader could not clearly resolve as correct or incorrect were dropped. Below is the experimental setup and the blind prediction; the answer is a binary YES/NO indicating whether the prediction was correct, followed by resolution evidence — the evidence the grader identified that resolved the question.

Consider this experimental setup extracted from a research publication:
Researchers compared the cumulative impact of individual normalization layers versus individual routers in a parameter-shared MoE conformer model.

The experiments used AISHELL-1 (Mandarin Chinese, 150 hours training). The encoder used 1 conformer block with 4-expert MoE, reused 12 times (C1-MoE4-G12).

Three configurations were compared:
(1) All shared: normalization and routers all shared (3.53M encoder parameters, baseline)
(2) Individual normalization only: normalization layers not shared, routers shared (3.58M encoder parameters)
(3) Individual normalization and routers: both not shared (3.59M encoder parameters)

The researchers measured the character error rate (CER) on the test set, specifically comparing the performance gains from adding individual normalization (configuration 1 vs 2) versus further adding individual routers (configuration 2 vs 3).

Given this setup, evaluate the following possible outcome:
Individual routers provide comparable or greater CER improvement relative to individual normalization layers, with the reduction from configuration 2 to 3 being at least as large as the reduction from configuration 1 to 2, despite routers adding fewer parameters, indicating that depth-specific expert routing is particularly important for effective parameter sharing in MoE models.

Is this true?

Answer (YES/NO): NO